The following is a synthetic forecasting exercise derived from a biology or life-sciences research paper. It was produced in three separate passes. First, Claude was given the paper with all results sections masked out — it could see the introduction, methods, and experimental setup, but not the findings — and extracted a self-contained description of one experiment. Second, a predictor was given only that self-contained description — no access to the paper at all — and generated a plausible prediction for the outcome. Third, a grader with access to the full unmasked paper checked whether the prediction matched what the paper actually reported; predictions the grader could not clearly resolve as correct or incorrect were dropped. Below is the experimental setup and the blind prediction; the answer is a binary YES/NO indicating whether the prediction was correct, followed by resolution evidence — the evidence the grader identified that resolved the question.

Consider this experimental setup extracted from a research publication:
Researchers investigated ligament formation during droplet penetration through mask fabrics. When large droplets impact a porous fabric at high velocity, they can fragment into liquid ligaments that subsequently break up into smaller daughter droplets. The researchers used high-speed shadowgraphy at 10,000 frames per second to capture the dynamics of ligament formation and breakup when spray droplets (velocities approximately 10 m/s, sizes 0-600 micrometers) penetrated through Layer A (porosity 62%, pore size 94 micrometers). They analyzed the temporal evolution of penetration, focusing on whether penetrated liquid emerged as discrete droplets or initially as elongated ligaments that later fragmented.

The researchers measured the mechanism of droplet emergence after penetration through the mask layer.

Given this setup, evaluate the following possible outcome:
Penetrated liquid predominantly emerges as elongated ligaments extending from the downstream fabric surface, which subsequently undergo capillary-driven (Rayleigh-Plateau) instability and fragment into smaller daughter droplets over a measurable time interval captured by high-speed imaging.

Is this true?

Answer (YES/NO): YES